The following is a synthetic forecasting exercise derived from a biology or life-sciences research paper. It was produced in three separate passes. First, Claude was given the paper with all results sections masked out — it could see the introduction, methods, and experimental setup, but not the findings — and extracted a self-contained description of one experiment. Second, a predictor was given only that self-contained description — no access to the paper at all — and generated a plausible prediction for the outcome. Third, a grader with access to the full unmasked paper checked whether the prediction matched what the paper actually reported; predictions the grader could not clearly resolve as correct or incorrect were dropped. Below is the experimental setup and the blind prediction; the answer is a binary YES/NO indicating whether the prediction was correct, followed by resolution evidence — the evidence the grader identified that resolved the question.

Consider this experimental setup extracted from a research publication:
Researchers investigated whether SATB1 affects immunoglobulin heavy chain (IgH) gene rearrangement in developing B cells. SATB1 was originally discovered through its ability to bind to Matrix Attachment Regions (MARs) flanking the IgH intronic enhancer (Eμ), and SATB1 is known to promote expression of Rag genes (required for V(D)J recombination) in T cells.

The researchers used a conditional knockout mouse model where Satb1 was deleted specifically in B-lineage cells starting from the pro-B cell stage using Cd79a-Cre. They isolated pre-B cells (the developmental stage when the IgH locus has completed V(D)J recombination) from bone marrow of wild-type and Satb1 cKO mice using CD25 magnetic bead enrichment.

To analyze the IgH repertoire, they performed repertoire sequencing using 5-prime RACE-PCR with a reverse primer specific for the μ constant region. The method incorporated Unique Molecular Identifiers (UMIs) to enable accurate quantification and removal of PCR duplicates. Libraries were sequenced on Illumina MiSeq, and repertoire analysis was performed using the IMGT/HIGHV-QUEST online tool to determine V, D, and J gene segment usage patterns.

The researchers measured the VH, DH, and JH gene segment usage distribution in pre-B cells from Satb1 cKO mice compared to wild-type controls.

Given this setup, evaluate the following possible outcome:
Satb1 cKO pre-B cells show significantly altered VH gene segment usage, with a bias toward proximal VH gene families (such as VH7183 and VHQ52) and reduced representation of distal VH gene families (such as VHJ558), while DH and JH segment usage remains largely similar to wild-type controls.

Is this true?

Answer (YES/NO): NO